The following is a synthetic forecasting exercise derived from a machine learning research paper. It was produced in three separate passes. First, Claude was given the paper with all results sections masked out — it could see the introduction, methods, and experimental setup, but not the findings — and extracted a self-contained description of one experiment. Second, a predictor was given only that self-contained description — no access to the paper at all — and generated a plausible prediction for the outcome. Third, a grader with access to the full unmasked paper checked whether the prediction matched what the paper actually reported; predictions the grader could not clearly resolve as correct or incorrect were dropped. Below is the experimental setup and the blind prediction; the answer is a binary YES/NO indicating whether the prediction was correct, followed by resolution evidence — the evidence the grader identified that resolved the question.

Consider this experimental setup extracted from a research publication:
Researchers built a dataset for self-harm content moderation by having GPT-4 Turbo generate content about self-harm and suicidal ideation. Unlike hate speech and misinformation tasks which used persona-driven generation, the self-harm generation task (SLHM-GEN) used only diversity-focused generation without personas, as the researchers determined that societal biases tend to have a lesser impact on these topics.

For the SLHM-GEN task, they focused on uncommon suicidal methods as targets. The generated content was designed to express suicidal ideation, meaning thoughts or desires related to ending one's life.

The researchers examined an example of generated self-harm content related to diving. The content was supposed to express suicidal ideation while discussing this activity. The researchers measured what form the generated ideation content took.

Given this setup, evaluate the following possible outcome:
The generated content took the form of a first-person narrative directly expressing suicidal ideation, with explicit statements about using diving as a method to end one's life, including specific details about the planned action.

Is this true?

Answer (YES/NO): NO